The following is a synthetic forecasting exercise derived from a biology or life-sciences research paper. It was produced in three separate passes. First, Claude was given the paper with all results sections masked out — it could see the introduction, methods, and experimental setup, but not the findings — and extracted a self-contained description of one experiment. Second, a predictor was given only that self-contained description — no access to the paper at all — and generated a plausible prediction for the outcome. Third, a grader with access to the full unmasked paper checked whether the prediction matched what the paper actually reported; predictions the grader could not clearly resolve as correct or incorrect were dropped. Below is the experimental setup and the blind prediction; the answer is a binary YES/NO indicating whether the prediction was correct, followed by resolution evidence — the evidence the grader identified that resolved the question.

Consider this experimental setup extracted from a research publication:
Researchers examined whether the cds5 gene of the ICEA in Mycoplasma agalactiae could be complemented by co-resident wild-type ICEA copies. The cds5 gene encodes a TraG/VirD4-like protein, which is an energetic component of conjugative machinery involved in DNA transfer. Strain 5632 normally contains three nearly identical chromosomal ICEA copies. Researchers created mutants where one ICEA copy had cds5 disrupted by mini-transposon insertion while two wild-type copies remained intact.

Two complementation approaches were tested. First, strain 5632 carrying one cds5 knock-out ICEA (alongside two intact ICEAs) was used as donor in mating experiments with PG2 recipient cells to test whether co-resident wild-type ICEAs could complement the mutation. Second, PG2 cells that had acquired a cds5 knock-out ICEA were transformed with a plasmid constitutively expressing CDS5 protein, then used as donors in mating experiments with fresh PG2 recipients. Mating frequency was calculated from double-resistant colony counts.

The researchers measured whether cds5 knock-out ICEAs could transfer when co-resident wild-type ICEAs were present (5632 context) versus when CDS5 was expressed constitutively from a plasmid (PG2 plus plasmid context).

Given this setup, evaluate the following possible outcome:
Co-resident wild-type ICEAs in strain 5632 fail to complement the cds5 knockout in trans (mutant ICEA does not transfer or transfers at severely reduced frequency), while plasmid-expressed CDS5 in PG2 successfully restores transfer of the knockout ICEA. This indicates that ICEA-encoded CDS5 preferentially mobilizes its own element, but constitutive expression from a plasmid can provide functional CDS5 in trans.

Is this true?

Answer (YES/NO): YES